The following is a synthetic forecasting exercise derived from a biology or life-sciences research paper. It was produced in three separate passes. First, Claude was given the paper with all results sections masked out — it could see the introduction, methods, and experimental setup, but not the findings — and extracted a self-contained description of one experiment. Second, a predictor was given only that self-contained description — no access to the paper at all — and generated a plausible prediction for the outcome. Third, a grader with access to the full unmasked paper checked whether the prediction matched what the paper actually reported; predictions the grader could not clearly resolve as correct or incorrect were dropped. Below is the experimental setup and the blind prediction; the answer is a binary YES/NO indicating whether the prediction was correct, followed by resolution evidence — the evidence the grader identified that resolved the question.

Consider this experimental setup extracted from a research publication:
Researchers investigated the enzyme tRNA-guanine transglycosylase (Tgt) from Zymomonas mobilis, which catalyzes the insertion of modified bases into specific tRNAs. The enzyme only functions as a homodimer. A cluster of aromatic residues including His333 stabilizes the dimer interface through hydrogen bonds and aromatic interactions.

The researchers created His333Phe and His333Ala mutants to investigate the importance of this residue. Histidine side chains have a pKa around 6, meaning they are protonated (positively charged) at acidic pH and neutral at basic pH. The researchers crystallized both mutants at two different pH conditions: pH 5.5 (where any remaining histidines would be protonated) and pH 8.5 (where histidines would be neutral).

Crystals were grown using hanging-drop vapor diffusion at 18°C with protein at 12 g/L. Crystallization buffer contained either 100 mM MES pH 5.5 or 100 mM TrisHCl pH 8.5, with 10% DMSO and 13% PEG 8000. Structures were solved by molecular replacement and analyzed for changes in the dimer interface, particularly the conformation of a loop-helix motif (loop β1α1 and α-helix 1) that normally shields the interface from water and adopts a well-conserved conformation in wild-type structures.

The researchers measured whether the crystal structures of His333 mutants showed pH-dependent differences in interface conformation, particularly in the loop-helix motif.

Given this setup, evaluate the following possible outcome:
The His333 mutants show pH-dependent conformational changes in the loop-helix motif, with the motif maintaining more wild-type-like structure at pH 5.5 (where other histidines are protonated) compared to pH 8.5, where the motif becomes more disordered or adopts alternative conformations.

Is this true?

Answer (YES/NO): NO